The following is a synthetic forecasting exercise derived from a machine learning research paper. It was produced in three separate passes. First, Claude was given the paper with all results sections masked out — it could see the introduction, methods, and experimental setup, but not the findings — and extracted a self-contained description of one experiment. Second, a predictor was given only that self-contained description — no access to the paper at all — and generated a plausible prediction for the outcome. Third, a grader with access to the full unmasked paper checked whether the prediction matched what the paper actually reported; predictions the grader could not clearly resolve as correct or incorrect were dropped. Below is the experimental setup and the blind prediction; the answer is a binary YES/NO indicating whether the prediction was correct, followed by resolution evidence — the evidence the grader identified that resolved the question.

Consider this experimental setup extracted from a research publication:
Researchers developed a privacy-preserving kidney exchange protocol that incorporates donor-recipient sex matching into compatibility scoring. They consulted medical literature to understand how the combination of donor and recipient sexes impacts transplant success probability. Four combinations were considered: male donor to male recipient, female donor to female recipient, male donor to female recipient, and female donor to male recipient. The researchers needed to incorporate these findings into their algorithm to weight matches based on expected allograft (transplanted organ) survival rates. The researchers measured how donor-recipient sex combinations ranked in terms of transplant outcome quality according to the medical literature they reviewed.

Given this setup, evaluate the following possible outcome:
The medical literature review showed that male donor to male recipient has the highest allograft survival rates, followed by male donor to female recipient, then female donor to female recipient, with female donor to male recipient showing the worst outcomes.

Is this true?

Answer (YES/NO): NO